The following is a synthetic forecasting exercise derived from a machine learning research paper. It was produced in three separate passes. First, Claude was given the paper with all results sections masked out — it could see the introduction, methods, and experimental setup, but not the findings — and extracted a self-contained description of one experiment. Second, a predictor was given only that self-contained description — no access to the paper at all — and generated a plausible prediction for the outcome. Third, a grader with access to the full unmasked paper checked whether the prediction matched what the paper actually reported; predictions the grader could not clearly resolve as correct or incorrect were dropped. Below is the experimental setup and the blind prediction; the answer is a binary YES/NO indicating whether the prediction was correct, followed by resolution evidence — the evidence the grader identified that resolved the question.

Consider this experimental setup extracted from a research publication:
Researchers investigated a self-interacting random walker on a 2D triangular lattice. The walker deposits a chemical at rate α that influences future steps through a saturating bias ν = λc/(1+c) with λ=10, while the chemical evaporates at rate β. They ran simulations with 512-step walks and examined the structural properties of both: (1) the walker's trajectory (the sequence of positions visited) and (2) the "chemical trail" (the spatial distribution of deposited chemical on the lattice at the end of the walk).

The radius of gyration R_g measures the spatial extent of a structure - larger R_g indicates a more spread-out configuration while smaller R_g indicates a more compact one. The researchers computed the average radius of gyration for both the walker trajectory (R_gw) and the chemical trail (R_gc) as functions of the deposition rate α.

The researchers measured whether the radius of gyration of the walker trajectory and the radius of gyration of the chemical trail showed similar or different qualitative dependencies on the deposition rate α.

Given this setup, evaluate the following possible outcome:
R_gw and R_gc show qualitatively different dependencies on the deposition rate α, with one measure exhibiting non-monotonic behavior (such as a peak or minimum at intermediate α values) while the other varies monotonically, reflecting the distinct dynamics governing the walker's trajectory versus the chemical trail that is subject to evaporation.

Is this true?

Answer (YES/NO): NO